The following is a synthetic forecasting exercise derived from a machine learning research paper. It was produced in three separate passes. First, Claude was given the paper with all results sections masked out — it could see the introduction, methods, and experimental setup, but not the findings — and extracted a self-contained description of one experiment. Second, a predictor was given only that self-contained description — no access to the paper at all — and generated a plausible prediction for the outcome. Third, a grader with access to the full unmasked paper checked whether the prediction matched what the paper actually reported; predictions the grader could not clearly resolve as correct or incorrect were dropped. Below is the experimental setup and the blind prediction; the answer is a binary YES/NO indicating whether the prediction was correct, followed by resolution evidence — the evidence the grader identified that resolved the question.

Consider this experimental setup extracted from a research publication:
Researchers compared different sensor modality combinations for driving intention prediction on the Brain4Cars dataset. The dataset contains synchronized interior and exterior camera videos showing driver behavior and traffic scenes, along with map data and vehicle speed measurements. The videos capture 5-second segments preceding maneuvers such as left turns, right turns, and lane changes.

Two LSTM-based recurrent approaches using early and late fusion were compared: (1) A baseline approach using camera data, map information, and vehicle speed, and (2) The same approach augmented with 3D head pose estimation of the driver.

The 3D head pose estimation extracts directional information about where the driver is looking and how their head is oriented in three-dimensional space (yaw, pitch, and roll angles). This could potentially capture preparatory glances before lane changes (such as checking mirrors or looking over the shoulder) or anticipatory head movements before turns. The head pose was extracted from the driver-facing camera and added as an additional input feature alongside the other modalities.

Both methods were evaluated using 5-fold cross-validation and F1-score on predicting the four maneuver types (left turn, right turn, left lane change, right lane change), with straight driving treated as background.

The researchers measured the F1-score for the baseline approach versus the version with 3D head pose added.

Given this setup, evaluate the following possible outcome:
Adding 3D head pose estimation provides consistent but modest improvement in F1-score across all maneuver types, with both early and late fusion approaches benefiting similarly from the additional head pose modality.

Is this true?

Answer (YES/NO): NO